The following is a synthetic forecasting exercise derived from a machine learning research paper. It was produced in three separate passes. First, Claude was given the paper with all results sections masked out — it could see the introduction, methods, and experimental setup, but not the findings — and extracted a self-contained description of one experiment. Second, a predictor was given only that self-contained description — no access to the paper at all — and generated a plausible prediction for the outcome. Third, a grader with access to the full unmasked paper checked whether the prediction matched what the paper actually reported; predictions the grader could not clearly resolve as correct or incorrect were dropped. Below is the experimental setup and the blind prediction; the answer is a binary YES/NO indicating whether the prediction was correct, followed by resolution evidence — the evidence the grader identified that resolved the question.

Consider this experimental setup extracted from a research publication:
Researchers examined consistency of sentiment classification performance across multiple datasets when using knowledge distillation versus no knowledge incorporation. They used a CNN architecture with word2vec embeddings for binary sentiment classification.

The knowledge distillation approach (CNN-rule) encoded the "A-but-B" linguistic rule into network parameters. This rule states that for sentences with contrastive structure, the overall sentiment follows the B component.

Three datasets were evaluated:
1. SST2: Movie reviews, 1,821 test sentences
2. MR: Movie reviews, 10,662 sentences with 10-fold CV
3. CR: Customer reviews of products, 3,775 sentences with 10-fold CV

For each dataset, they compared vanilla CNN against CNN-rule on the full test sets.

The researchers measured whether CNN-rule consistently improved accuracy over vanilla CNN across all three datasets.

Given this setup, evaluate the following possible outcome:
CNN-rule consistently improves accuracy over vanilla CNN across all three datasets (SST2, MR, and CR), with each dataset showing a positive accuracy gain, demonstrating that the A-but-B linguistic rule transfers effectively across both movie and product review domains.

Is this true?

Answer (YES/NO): NO